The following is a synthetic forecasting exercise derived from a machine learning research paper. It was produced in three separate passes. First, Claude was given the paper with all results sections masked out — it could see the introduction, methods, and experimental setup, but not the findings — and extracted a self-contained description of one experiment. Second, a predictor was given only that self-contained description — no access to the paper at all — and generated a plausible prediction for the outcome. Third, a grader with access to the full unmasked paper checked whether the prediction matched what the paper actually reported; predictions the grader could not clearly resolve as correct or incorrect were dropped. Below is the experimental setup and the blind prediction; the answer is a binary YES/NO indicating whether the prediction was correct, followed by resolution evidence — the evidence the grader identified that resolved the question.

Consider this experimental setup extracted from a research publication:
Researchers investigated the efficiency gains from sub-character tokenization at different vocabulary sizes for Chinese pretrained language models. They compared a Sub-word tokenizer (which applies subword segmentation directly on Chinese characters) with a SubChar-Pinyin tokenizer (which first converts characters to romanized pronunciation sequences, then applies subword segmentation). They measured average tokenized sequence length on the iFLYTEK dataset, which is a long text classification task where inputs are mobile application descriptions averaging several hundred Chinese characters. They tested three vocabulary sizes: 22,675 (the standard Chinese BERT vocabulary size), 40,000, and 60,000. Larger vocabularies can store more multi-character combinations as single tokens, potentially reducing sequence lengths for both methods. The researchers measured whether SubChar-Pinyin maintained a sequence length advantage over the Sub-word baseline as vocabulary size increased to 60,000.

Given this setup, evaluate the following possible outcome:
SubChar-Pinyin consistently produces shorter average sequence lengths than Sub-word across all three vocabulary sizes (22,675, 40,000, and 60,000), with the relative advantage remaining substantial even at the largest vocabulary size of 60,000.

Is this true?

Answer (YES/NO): YES